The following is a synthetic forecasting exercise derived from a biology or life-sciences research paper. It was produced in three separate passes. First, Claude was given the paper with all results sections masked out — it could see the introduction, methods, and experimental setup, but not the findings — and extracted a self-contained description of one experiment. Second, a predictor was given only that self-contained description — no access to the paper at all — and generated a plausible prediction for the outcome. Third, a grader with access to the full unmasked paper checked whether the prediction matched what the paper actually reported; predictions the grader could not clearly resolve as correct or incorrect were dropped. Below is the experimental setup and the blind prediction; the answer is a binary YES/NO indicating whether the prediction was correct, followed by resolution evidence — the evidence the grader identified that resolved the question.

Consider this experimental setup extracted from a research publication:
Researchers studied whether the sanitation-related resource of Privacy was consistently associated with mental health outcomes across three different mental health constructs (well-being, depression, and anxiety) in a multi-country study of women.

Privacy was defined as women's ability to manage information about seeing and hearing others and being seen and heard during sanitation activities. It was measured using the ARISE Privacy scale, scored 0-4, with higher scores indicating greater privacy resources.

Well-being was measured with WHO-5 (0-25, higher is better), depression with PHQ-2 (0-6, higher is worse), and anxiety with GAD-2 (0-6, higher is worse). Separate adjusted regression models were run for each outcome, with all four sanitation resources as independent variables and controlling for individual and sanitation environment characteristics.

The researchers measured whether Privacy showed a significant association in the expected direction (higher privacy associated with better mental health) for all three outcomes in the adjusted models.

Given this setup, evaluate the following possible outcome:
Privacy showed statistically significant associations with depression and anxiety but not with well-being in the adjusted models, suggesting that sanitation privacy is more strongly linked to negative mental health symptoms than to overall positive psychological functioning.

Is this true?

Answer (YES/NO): NO